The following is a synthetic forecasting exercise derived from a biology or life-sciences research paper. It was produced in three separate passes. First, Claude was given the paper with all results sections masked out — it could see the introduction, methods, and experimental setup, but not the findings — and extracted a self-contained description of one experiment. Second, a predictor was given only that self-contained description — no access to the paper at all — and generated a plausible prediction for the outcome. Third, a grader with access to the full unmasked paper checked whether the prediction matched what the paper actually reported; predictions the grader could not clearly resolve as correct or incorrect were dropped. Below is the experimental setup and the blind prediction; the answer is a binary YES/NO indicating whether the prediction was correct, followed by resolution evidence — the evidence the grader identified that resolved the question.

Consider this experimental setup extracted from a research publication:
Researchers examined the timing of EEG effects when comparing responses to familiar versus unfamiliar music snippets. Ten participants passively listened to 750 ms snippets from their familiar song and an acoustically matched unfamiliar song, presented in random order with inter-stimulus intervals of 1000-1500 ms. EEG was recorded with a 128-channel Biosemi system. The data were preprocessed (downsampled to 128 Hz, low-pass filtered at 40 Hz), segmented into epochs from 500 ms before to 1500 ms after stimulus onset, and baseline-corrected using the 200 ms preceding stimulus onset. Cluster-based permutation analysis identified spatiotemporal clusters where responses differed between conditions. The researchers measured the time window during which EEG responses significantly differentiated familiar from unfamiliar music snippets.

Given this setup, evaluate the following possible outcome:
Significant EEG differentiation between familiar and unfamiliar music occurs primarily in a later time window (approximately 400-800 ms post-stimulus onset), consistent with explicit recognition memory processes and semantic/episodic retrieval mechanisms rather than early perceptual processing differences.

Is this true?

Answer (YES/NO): NO